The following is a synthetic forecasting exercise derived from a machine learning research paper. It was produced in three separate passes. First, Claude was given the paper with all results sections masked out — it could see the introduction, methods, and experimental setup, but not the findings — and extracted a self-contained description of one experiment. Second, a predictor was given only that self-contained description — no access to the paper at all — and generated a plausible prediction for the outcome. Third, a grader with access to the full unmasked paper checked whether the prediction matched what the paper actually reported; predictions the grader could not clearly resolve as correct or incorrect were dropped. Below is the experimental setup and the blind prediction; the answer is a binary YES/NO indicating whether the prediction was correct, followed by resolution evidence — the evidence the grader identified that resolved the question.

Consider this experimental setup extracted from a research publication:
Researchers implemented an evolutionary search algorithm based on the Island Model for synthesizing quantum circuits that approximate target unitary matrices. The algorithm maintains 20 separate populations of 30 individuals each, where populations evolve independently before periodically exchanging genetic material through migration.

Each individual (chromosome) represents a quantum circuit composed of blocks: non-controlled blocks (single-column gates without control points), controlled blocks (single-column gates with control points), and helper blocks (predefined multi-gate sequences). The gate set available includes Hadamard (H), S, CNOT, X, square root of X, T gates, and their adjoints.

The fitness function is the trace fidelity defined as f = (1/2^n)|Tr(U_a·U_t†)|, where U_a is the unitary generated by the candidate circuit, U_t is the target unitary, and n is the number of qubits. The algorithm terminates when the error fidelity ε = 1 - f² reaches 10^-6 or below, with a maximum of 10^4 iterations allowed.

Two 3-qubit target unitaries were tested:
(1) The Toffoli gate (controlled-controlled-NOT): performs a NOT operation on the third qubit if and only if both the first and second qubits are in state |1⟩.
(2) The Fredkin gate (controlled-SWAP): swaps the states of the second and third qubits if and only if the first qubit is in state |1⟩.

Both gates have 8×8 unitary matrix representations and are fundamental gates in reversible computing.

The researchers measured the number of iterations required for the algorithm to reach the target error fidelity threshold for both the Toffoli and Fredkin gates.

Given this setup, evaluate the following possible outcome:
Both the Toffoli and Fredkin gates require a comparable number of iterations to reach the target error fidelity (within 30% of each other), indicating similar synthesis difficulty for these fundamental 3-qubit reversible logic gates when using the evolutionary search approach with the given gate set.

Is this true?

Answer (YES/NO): NO